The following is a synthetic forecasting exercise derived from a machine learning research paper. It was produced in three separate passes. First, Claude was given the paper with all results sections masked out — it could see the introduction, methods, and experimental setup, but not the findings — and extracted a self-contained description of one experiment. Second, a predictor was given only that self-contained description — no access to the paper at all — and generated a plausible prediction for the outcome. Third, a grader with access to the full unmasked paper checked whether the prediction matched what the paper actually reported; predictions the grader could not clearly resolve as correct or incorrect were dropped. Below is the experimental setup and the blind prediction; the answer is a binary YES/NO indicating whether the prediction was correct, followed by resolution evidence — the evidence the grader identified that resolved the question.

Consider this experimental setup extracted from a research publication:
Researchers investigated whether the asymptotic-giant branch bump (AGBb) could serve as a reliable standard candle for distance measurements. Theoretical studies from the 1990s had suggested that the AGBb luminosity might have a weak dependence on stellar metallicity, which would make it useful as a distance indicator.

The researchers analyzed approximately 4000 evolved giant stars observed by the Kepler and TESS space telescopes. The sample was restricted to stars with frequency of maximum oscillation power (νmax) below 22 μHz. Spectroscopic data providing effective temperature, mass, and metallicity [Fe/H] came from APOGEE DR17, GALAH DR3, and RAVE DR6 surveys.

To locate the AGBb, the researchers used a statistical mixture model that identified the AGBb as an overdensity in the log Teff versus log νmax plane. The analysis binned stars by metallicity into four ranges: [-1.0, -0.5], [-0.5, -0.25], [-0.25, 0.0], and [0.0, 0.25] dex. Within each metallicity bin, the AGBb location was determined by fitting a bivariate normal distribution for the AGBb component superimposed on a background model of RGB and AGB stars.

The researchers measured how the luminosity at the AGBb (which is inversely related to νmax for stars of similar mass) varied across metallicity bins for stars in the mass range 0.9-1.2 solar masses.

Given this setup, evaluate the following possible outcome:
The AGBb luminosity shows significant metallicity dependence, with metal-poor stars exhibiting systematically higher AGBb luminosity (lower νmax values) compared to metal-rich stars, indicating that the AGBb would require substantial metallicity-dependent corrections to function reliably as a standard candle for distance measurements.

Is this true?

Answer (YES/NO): NO